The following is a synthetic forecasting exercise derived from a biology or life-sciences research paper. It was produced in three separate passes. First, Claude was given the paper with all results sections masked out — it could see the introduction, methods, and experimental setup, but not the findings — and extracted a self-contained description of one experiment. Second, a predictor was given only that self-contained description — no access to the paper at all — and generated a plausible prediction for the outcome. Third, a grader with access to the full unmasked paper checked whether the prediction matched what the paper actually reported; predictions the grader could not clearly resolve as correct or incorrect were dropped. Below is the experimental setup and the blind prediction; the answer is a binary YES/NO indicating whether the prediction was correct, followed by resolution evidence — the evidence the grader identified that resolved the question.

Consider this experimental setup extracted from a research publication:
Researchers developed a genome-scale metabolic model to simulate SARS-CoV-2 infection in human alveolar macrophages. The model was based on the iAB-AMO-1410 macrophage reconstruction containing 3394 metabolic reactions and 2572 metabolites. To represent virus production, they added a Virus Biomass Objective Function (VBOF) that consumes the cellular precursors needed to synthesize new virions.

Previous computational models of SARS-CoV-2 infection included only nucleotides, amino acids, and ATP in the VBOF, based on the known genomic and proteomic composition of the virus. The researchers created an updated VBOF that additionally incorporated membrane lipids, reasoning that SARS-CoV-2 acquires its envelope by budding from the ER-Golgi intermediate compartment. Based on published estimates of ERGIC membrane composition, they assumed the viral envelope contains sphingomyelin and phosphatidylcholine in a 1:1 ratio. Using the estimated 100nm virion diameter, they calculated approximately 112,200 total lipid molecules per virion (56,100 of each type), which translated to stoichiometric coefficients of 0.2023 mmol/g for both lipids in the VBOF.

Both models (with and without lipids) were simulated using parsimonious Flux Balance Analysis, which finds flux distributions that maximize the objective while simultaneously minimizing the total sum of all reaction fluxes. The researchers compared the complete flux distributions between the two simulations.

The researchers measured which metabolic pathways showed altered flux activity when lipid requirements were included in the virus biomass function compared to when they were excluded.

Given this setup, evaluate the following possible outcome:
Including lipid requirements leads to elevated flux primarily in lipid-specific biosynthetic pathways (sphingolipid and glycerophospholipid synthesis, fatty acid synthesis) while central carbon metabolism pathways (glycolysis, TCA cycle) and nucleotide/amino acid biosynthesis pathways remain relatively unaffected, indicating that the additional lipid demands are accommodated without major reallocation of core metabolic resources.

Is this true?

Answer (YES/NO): NO